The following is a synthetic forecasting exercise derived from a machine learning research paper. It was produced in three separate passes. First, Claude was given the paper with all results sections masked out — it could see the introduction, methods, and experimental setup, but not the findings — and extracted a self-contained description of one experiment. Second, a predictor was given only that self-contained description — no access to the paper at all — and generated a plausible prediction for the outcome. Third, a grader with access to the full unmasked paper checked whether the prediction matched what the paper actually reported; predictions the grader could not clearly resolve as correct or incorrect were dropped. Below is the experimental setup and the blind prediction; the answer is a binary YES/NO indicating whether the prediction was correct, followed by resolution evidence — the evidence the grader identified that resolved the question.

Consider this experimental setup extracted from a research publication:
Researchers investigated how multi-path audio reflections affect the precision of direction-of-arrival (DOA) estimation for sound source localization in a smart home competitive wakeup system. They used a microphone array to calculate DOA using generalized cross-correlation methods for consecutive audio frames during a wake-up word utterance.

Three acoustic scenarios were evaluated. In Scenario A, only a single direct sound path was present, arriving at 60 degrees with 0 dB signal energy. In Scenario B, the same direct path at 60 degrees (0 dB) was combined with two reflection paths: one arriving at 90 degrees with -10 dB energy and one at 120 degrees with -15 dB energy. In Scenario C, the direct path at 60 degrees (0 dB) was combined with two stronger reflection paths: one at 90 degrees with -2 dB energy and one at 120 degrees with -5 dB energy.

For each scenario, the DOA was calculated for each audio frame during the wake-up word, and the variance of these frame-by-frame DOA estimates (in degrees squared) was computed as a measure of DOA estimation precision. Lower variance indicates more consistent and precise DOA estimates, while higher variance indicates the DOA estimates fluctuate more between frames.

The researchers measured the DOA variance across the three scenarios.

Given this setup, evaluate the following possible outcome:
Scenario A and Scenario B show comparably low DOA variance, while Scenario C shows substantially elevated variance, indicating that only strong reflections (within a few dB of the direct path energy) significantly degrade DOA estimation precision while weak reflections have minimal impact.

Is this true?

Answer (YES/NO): NO